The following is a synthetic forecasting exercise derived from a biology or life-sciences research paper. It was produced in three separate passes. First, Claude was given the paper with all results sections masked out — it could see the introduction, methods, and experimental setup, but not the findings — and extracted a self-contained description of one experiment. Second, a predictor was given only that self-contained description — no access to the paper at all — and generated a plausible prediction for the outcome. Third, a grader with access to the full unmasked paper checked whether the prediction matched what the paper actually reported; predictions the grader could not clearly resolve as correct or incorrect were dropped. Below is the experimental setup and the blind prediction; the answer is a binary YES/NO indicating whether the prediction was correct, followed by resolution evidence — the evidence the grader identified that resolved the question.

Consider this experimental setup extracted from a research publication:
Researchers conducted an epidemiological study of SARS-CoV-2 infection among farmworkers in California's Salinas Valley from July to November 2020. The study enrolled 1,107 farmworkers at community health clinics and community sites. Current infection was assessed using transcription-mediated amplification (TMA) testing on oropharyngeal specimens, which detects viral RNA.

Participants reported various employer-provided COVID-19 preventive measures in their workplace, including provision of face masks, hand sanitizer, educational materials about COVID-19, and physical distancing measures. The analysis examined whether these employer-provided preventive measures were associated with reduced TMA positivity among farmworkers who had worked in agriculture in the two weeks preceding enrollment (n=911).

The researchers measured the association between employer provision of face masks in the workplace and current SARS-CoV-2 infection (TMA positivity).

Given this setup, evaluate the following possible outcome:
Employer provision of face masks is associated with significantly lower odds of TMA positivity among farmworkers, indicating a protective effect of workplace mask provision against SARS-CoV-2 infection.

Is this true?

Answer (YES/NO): NO